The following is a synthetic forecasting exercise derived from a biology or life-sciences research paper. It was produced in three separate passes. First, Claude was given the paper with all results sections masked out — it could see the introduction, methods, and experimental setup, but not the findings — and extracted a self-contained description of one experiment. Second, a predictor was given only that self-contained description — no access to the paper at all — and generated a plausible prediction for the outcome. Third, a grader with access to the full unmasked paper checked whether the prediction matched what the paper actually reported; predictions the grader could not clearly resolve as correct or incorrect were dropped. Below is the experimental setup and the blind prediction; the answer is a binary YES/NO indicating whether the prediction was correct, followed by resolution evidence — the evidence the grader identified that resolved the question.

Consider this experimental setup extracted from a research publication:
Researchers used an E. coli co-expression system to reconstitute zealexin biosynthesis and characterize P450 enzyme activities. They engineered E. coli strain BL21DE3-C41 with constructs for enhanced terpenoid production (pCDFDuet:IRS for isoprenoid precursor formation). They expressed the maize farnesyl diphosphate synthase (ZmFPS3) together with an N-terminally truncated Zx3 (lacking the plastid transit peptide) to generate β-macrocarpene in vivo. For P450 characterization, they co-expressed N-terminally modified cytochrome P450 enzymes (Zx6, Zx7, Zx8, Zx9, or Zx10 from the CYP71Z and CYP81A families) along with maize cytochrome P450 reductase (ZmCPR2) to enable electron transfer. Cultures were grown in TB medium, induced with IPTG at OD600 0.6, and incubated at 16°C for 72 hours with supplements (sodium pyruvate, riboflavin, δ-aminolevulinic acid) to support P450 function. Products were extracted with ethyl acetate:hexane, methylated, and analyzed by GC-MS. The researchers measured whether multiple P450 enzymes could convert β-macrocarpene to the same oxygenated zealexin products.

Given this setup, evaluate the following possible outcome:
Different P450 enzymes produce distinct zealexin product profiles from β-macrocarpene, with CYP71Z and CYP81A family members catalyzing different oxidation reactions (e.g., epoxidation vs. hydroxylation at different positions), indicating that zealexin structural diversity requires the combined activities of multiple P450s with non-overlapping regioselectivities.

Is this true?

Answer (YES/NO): NO